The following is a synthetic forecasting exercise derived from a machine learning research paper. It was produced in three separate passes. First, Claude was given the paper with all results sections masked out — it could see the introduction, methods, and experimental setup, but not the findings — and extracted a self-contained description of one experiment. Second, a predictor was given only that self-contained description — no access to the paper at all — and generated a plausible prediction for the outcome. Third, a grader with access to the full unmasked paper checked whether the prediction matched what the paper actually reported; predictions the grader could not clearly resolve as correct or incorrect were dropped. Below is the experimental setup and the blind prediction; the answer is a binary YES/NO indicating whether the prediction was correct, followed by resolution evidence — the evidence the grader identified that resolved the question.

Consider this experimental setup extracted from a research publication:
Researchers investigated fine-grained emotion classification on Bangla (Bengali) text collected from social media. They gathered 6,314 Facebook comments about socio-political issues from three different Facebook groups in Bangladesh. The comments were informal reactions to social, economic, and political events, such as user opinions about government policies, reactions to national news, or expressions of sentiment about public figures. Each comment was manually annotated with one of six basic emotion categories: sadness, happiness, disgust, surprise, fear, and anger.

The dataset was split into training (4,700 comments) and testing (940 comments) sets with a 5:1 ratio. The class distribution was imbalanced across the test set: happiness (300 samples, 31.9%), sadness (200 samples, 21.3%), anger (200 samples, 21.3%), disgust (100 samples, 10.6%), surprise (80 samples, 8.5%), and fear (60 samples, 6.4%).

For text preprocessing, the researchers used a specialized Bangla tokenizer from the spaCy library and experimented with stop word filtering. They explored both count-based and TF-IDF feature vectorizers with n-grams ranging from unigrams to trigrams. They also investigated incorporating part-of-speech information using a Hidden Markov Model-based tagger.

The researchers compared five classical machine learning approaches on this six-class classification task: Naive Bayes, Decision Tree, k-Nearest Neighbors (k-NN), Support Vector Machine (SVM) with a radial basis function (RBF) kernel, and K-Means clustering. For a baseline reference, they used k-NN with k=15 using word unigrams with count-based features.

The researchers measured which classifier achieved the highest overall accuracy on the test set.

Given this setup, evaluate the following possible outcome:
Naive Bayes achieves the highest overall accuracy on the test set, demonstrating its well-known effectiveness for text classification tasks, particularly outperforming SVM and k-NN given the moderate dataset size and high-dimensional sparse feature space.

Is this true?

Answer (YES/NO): NO